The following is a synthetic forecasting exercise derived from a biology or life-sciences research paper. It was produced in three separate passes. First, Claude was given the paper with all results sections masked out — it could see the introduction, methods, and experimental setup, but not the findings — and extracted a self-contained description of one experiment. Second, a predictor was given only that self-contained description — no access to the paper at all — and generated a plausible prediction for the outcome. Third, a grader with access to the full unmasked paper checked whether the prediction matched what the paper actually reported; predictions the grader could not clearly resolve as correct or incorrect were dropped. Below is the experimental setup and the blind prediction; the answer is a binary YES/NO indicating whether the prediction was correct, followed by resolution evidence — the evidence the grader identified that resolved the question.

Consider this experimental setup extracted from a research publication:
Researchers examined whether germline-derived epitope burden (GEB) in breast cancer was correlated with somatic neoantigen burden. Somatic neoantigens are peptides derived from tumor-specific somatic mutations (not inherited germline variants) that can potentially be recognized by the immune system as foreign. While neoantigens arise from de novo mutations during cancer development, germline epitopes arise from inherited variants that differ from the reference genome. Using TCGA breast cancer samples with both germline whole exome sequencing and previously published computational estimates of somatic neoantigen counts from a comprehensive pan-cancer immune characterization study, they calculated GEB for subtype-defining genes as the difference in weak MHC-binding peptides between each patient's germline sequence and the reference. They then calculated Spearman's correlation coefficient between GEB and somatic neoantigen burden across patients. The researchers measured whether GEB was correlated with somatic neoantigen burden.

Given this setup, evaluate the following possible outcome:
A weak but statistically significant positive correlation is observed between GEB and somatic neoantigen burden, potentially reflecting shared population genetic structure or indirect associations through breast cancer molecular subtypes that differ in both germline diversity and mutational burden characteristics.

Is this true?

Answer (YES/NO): NO